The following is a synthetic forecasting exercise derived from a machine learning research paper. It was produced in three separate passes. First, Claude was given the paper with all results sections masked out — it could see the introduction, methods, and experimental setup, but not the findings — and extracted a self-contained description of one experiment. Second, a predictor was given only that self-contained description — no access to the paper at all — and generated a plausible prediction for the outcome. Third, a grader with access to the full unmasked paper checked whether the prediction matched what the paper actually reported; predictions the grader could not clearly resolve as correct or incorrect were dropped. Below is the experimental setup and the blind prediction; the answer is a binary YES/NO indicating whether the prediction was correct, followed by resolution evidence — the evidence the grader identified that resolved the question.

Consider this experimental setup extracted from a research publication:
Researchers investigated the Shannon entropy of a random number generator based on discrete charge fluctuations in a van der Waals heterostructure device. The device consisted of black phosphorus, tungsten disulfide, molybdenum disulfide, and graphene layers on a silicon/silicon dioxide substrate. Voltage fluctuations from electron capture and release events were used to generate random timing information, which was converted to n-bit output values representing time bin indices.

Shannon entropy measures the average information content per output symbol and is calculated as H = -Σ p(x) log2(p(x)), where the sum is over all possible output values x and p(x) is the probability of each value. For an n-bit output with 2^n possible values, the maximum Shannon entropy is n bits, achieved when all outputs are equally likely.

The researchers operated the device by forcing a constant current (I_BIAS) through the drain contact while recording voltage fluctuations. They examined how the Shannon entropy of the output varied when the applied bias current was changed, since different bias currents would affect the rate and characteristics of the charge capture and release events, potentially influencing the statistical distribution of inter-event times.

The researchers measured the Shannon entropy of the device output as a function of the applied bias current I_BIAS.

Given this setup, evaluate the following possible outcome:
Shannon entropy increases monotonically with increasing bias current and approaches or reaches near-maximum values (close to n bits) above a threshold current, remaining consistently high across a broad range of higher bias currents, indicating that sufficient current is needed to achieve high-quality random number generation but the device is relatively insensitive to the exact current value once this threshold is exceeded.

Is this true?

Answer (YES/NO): NO